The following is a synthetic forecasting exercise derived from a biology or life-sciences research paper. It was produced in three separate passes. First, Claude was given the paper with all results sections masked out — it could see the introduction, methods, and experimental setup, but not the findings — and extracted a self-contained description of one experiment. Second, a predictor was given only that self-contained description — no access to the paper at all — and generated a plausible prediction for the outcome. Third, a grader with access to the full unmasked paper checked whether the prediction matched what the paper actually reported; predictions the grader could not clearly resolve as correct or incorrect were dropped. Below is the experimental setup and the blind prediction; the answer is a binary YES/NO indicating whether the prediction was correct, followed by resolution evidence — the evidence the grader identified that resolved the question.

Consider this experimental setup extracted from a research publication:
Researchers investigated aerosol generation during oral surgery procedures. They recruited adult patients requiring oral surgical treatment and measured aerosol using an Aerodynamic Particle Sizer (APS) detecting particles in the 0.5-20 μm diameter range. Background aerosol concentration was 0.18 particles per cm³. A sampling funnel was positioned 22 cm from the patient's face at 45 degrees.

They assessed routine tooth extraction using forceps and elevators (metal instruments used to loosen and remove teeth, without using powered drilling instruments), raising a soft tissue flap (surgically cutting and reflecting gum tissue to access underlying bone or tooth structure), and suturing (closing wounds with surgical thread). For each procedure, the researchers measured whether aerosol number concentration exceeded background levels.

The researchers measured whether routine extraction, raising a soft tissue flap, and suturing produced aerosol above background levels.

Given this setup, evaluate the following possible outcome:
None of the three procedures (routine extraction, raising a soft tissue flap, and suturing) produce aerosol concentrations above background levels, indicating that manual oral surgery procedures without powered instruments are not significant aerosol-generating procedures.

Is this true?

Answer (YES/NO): YES